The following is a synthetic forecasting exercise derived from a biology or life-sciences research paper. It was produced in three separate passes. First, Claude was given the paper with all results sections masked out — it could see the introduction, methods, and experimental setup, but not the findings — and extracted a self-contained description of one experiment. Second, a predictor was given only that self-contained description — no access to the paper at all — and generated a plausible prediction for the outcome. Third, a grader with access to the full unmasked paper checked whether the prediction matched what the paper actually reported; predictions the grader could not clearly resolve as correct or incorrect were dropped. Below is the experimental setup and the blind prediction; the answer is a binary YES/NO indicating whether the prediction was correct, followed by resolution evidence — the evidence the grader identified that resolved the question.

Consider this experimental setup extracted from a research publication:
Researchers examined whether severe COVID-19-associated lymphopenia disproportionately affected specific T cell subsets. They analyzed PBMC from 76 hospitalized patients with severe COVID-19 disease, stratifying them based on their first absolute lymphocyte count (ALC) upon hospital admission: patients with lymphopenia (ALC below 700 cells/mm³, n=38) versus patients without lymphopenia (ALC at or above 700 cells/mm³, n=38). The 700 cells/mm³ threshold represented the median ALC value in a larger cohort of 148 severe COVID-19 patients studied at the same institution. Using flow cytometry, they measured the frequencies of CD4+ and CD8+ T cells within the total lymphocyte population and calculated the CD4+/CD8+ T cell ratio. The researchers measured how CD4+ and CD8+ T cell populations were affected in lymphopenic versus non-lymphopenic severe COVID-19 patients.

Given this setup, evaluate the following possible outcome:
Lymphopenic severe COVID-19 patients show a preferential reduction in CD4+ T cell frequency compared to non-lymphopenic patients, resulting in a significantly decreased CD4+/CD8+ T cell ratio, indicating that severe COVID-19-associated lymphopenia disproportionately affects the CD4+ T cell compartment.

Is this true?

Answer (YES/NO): YES